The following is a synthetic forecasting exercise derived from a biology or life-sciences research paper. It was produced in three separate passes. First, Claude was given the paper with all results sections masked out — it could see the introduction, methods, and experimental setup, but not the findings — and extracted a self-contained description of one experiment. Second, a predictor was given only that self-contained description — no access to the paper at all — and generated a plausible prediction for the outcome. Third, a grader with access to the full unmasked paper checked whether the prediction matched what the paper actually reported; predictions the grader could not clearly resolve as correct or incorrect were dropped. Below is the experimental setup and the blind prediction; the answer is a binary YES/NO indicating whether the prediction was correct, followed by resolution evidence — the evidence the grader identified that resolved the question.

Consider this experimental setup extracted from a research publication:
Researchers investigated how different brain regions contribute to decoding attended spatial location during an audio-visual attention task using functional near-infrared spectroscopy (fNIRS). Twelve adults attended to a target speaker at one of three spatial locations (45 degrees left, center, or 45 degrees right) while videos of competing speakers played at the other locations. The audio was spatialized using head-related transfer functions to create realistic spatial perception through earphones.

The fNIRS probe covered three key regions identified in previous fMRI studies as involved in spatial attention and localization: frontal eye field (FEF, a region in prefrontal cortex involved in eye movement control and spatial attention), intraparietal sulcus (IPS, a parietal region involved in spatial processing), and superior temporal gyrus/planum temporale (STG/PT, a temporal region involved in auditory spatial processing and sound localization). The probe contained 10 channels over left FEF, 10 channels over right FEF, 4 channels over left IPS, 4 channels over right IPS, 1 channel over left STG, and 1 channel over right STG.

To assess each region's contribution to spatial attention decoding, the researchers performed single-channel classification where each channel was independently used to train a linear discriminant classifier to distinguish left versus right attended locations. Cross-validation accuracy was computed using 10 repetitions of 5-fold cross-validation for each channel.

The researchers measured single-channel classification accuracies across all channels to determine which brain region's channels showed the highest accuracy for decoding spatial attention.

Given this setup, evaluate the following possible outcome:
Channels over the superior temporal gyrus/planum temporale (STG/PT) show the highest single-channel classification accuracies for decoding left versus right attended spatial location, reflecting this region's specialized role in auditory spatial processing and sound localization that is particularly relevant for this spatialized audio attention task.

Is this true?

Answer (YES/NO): NO